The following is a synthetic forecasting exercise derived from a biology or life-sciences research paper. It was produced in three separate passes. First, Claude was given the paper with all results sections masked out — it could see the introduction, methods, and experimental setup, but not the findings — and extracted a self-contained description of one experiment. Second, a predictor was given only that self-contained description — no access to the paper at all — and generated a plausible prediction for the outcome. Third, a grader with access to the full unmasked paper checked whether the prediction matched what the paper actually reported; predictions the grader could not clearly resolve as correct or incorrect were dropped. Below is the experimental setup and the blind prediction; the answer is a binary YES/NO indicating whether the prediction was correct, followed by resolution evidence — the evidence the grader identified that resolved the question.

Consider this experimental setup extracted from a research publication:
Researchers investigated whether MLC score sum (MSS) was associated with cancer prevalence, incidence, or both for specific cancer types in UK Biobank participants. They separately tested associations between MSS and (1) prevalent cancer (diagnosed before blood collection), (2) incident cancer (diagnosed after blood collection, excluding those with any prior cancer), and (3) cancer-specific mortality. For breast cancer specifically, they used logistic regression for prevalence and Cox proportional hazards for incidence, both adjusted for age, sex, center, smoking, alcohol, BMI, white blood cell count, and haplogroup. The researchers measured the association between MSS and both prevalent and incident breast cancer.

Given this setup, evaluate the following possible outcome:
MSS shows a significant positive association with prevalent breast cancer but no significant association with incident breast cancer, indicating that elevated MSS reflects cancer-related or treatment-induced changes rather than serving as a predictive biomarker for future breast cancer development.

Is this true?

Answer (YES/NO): NO